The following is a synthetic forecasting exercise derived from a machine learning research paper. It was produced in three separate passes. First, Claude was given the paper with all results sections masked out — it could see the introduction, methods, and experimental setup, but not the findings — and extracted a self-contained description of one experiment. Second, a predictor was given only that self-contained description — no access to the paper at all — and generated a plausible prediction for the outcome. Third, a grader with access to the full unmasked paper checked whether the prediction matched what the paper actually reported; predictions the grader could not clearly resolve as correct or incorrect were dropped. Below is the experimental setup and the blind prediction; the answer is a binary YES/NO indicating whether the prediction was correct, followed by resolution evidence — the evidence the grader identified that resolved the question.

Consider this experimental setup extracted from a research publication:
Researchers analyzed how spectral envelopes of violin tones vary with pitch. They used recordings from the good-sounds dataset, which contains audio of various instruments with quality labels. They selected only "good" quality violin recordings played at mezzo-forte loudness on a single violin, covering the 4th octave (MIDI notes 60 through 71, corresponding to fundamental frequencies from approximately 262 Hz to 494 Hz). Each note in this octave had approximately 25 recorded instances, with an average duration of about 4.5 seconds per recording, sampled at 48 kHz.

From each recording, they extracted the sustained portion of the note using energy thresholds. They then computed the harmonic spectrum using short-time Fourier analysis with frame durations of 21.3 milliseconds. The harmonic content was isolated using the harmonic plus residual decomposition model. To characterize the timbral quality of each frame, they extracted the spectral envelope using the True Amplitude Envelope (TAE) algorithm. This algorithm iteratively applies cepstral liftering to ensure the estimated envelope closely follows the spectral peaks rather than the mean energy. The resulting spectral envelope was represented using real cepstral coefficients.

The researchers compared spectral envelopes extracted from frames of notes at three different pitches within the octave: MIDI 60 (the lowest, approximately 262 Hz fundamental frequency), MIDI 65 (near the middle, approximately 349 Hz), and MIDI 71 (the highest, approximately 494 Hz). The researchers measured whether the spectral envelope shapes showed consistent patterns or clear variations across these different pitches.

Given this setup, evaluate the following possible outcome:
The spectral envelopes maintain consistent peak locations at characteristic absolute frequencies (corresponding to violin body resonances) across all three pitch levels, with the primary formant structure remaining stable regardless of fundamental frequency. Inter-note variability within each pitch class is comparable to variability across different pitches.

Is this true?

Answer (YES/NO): NO